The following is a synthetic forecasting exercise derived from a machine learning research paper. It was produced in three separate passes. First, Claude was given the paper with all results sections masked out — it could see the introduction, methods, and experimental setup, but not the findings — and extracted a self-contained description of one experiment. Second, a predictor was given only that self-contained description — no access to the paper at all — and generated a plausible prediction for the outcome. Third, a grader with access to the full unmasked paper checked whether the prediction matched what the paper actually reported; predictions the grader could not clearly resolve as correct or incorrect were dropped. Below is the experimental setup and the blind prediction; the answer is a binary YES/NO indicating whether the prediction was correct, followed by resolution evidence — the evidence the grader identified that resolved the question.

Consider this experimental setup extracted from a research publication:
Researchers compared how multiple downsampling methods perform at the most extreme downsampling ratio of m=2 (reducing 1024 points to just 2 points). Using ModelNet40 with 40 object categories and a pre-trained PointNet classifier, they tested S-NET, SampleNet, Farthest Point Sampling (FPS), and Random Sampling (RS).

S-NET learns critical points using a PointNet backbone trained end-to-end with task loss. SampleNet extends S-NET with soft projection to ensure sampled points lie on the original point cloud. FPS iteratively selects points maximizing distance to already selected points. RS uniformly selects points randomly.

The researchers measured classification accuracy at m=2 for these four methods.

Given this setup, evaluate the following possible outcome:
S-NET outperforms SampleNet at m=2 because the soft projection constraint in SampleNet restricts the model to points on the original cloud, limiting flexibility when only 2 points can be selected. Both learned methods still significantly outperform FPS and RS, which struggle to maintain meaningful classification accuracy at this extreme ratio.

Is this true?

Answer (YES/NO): NO